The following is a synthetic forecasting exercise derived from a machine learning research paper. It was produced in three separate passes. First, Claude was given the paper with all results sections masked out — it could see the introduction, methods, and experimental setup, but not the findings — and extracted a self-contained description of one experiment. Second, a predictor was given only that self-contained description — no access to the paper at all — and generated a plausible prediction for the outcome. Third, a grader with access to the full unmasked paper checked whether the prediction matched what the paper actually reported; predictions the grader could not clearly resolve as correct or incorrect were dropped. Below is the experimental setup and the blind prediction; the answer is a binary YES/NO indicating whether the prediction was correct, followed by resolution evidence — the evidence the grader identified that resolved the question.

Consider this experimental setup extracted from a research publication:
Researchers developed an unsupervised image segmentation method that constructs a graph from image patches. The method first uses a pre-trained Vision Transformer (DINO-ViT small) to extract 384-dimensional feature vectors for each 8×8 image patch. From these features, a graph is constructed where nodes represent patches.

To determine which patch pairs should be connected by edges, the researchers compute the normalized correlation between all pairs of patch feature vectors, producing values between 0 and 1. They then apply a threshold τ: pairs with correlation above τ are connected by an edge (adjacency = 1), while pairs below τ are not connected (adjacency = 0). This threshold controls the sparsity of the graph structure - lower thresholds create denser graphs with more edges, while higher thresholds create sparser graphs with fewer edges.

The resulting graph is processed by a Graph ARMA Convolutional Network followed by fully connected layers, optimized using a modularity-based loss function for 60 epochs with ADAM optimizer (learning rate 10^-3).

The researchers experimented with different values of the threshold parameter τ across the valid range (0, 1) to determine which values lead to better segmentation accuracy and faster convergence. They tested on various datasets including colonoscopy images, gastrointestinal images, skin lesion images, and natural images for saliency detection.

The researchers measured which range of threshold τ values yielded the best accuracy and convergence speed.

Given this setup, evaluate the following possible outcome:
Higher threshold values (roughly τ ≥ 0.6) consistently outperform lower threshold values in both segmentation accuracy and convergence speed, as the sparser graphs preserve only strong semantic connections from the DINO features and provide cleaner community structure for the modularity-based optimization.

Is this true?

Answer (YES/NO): NO